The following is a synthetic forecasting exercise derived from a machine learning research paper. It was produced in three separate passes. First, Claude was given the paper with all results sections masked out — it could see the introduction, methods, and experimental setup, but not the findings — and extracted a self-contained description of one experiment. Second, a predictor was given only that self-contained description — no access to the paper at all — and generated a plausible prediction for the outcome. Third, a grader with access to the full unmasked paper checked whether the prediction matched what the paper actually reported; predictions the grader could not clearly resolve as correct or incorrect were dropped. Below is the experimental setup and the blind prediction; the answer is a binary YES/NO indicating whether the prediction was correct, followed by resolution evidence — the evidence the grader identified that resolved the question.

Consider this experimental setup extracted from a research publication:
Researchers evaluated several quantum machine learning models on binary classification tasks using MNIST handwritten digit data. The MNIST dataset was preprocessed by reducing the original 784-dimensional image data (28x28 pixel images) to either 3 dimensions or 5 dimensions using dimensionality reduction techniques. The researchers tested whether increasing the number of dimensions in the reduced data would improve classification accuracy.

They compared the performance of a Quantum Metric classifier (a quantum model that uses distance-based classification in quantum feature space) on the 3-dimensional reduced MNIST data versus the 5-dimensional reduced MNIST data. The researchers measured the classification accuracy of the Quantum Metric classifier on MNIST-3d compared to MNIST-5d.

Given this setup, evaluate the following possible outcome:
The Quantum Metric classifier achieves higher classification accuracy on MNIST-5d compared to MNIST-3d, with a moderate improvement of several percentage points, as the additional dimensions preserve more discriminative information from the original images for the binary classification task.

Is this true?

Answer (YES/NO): NO